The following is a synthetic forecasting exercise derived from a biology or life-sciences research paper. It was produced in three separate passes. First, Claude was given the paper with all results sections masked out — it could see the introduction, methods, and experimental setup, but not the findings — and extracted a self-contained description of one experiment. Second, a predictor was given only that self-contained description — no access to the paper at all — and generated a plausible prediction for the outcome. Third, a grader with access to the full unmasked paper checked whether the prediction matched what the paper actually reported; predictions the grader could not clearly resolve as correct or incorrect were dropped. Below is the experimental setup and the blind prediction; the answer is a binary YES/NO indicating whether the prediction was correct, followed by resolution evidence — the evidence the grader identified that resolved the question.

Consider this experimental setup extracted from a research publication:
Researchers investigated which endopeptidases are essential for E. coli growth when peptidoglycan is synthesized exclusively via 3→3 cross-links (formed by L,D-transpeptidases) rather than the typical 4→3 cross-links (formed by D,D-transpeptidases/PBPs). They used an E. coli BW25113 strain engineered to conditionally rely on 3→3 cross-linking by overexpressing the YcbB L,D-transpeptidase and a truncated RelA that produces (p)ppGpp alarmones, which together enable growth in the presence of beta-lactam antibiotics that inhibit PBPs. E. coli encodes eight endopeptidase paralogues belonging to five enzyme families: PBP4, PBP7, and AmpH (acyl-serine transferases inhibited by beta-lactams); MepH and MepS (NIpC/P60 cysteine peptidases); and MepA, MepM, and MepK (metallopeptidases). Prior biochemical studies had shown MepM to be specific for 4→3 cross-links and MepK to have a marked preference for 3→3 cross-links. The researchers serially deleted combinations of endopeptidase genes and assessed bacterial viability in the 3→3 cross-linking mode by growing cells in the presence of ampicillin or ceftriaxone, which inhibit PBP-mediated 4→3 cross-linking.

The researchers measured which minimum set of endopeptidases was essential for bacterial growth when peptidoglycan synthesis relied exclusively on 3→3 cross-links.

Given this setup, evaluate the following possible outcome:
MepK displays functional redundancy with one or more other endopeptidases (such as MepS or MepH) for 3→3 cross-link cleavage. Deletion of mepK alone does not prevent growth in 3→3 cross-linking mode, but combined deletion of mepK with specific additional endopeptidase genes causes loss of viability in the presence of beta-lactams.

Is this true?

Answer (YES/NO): NO